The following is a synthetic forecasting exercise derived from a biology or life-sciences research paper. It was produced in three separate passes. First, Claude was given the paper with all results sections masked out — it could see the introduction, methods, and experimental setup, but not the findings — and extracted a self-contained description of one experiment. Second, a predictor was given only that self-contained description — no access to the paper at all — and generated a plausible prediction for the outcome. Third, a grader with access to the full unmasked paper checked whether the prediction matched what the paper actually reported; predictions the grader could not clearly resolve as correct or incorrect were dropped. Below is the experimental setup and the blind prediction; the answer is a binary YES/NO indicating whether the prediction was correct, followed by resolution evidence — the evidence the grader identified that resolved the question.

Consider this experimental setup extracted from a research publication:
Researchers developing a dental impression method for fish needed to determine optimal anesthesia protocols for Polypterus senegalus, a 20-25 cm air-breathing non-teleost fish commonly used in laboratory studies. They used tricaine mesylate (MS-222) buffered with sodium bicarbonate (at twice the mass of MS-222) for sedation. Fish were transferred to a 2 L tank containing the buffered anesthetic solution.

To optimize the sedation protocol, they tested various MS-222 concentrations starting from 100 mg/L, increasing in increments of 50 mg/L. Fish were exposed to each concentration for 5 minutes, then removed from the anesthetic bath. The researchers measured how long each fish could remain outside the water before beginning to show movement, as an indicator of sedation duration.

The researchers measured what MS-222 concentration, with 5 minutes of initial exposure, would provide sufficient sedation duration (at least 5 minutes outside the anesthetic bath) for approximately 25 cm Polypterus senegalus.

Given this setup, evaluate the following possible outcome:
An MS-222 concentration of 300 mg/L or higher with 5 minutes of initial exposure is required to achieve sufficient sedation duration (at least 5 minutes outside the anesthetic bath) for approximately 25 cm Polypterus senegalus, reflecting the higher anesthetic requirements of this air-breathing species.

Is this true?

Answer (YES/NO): YES